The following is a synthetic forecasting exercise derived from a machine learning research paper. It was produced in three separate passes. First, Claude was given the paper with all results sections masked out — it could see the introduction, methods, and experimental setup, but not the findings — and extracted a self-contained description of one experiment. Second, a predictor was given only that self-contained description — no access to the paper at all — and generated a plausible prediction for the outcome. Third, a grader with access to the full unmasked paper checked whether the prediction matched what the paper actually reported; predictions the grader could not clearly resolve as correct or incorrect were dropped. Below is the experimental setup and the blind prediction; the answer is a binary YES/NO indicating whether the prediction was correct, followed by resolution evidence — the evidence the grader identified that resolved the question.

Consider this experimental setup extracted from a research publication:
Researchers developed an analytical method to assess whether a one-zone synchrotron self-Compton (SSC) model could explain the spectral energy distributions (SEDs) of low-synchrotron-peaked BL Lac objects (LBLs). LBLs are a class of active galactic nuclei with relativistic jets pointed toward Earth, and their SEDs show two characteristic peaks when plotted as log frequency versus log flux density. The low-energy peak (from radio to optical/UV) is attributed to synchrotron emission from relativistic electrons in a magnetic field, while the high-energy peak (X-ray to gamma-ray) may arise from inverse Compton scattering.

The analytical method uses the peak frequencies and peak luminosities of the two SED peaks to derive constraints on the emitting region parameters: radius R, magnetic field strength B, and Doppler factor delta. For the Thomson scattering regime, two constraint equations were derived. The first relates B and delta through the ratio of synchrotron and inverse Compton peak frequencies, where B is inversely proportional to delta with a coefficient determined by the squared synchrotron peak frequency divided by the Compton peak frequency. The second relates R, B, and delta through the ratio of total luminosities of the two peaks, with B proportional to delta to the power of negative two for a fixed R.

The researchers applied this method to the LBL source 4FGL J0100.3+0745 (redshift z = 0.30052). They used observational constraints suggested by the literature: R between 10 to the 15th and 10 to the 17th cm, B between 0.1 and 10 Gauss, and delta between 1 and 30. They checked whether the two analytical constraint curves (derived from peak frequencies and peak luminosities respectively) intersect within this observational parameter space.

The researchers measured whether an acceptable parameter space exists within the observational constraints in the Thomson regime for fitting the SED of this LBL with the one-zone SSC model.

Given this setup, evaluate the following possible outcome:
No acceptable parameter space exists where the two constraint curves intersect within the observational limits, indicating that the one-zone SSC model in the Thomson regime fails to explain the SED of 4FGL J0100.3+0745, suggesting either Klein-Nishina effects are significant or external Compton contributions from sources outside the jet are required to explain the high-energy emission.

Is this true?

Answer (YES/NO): YES